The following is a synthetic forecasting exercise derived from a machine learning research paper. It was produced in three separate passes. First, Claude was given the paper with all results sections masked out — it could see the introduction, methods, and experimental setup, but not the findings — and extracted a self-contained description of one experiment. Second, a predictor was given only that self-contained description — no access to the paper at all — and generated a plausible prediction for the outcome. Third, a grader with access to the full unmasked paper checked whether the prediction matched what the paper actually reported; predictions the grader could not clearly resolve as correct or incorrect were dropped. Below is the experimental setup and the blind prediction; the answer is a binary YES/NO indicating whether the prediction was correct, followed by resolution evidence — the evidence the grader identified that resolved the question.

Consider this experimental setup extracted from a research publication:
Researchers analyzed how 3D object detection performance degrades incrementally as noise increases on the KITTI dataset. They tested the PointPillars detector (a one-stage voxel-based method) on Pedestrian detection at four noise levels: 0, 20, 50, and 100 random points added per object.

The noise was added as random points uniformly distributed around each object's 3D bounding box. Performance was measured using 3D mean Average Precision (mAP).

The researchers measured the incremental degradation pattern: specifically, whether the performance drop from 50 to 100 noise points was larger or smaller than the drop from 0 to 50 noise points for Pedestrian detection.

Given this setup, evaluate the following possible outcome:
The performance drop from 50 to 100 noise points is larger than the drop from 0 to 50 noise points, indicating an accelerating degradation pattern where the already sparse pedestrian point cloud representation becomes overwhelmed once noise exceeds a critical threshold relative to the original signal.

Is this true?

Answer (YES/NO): NO